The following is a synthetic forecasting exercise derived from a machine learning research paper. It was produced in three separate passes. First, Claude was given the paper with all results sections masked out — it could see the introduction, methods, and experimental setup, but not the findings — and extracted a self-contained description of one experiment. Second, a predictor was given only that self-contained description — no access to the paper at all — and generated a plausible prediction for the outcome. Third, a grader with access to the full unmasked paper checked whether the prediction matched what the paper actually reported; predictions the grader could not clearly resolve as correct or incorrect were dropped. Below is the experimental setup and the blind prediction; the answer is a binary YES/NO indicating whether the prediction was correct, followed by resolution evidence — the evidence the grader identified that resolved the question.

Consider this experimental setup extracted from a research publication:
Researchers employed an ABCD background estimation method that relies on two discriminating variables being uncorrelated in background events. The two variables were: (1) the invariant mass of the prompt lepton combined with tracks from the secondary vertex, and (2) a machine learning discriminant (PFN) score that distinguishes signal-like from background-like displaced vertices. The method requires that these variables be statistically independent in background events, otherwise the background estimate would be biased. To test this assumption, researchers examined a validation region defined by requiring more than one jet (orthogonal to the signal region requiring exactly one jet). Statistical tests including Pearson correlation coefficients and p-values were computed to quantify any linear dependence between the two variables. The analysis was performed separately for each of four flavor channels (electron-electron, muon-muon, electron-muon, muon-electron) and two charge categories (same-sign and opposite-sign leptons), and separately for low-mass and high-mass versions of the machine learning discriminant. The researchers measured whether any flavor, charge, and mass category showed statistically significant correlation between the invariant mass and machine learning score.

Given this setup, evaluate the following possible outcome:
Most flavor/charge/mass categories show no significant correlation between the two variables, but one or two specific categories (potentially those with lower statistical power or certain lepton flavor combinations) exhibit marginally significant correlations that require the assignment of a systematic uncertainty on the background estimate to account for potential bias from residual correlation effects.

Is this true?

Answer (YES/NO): NO